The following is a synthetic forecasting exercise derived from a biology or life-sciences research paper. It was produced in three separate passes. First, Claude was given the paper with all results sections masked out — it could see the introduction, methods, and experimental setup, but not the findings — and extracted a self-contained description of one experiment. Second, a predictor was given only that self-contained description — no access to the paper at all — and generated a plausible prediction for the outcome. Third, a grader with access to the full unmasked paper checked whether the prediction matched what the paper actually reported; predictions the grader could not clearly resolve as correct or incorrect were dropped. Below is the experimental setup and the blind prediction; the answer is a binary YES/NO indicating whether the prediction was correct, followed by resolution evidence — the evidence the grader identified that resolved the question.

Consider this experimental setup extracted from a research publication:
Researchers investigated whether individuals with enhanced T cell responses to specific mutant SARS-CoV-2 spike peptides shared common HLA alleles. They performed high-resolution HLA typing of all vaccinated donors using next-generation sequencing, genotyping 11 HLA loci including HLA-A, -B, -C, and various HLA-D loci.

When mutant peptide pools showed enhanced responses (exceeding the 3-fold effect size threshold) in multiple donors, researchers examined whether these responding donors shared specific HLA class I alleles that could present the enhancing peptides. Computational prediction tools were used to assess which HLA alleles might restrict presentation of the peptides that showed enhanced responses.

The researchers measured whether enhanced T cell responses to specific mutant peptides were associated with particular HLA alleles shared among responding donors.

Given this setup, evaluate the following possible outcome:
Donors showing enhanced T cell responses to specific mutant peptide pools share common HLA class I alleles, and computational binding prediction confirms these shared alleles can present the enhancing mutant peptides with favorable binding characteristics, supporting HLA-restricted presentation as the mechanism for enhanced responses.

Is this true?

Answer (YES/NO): NO